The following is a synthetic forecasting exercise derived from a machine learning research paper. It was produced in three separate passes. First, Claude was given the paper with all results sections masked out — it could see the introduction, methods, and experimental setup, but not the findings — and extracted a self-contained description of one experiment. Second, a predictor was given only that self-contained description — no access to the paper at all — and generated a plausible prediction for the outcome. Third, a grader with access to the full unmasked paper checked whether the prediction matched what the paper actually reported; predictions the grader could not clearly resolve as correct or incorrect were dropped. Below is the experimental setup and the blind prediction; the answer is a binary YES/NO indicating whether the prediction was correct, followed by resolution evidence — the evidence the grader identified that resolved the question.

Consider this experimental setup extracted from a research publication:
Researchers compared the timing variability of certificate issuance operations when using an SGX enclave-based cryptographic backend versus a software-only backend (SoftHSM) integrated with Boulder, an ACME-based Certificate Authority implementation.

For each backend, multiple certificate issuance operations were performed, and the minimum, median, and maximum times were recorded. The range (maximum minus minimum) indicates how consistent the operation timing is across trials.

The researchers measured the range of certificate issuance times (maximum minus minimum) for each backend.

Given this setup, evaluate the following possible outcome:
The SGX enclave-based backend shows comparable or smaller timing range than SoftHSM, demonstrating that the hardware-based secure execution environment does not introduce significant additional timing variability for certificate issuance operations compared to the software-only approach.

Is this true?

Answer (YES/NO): YES